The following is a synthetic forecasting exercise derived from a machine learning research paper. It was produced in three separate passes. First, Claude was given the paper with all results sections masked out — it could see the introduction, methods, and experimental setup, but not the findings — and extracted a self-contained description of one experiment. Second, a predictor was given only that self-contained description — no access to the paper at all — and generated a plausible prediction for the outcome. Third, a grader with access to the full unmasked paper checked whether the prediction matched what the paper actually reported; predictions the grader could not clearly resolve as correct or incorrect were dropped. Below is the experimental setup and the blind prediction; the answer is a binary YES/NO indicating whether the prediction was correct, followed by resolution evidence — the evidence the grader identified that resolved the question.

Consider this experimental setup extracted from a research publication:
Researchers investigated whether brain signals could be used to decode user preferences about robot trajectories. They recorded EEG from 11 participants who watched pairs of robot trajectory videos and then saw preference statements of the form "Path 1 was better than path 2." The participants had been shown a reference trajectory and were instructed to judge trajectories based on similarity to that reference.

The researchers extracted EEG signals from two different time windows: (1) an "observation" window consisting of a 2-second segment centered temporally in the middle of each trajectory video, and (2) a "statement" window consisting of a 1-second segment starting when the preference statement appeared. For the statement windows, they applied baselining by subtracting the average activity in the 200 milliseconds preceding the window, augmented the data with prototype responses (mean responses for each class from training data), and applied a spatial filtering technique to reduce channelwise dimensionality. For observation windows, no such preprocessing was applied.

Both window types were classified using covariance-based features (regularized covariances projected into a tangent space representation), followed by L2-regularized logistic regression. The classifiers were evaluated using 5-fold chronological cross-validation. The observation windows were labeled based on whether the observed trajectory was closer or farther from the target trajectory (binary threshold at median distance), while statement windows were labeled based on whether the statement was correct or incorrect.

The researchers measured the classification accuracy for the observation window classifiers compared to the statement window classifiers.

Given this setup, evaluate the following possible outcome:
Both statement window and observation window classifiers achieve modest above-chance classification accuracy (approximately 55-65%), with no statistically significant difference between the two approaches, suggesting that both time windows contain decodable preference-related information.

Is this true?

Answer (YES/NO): NO